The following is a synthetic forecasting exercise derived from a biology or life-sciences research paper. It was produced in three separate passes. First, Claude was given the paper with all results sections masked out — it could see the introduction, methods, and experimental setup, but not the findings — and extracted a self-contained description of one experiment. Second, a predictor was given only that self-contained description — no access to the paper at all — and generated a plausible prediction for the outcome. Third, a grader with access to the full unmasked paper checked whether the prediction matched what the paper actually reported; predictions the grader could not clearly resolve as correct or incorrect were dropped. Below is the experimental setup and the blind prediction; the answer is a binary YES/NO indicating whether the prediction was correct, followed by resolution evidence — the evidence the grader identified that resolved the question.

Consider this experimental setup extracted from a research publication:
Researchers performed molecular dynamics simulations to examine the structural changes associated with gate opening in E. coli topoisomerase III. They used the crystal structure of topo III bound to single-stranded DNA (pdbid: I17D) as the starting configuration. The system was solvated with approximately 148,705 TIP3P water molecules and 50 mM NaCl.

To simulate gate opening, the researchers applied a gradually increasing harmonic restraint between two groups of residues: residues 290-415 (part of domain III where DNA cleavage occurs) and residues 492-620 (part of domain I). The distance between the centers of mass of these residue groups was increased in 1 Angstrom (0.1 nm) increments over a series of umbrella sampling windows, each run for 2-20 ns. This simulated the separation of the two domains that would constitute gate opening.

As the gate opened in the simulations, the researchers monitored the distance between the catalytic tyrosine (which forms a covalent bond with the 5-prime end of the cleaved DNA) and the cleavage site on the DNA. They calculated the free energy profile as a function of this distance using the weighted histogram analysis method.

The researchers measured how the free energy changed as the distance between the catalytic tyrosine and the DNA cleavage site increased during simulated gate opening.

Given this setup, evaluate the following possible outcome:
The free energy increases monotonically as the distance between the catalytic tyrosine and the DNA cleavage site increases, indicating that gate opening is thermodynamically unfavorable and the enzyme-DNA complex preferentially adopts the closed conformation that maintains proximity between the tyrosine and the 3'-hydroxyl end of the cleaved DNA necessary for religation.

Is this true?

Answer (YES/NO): NO